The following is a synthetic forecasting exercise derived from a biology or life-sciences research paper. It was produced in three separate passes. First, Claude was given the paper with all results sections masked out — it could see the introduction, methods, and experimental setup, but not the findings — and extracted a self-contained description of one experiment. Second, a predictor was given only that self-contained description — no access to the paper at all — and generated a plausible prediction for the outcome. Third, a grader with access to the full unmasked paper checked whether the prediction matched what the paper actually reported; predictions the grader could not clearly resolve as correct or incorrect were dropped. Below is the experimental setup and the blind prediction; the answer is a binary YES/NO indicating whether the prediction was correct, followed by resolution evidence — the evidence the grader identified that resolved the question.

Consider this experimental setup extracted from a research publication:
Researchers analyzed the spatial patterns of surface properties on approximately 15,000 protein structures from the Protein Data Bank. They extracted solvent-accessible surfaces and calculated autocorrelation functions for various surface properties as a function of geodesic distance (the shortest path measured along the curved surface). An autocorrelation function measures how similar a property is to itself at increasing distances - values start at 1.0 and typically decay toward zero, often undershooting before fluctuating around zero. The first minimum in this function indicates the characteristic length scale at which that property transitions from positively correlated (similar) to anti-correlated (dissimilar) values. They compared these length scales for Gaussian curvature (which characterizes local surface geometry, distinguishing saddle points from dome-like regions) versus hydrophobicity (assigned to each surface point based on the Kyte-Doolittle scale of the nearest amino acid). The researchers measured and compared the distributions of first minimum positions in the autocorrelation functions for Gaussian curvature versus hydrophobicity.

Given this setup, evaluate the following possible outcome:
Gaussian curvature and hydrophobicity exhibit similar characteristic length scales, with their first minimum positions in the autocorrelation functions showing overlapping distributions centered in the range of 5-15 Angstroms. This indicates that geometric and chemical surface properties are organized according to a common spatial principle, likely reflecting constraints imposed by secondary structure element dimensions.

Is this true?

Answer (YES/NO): NO